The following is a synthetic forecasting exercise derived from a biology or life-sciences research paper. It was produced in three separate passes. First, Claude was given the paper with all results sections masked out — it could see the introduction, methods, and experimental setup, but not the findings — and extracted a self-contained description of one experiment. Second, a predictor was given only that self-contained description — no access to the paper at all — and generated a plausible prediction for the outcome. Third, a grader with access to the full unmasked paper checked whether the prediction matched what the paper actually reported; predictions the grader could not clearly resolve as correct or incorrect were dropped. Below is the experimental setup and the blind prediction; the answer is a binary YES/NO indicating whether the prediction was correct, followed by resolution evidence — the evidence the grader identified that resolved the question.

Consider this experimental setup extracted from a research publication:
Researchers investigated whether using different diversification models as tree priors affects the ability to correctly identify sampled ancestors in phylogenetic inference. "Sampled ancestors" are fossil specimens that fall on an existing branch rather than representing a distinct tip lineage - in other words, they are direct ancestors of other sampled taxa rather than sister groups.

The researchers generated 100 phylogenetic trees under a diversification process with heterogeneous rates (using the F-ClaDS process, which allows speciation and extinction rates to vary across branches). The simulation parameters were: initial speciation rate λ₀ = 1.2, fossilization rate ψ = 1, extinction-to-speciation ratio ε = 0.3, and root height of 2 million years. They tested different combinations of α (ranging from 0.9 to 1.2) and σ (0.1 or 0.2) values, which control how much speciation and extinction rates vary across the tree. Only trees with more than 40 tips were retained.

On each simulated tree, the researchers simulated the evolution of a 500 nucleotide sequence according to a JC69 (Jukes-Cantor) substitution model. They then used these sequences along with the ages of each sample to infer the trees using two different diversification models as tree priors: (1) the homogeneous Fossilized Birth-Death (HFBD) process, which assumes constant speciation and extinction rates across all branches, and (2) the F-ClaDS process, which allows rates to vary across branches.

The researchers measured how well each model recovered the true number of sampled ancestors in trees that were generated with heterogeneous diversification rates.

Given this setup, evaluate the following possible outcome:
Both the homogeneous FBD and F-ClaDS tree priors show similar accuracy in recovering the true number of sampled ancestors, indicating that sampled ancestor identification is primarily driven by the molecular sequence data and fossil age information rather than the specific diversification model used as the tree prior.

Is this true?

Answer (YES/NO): NO